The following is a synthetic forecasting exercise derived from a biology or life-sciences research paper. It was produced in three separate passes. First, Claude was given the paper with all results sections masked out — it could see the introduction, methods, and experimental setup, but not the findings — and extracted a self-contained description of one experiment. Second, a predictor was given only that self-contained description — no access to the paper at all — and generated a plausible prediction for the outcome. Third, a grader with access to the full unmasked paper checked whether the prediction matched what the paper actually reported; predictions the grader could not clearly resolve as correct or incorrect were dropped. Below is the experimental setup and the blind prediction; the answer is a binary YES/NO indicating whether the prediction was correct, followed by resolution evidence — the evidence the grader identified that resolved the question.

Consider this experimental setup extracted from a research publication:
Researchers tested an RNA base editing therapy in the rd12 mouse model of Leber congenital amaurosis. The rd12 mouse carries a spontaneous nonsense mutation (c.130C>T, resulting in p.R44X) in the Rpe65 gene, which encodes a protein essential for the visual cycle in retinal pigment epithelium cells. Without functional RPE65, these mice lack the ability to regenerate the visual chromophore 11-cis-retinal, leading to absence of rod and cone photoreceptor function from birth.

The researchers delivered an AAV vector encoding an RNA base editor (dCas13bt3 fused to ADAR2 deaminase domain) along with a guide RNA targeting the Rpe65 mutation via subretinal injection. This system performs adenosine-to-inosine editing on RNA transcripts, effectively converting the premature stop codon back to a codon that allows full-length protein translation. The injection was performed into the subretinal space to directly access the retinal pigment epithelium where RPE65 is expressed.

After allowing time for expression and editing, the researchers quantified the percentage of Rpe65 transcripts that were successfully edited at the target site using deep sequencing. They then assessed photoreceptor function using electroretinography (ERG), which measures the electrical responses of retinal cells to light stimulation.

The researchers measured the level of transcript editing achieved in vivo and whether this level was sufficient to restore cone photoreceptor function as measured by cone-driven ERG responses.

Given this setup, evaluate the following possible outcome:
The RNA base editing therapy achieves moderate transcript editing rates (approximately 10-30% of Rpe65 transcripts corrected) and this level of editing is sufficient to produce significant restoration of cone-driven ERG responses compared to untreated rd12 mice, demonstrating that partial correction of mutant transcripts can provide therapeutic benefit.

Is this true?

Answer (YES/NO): NO